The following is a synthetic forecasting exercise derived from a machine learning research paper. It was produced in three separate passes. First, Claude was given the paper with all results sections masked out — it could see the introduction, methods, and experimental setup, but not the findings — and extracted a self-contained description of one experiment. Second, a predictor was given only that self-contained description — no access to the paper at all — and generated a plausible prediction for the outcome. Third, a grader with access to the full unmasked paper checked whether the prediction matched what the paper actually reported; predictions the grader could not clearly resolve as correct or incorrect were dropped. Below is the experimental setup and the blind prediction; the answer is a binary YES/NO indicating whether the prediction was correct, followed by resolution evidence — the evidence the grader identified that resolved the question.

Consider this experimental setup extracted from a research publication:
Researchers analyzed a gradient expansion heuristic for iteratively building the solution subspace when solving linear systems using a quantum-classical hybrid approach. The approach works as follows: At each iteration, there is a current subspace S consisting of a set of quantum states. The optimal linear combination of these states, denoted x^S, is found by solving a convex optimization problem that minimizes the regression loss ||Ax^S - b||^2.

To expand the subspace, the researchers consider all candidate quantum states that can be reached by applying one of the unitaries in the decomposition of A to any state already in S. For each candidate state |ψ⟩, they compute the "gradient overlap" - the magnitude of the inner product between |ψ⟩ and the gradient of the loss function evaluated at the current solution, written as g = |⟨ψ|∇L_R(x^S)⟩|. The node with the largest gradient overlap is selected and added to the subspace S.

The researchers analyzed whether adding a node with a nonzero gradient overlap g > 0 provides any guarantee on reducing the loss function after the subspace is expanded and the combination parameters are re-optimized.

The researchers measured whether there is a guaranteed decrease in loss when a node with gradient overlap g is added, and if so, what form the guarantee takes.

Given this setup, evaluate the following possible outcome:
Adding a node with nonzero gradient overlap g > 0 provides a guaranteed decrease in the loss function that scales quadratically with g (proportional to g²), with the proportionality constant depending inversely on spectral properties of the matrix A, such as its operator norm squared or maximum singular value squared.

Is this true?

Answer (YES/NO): NO